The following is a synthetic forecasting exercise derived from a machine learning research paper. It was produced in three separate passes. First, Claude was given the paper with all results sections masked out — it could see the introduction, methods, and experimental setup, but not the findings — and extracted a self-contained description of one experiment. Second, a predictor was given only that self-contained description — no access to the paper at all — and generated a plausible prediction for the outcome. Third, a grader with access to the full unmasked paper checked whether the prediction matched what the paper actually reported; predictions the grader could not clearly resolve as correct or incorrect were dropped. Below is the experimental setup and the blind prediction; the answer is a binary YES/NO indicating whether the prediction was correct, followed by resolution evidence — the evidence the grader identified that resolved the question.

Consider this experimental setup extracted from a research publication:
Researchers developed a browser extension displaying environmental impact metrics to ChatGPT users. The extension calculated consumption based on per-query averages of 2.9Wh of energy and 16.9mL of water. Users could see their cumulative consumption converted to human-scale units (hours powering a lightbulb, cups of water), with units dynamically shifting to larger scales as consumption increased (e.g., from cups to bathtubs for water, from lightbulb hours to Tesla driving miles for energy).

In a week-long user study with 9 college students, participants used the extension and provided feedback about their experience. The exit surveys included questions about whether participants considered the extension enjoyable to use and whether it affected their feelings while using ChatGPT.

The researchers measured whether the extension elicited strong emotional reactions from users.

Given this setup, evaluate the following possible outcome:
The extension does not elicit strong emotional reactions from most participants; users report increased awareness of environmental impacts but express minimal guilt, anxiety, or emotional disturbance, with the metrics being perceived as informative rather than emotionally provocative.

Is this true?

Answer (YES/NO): NO